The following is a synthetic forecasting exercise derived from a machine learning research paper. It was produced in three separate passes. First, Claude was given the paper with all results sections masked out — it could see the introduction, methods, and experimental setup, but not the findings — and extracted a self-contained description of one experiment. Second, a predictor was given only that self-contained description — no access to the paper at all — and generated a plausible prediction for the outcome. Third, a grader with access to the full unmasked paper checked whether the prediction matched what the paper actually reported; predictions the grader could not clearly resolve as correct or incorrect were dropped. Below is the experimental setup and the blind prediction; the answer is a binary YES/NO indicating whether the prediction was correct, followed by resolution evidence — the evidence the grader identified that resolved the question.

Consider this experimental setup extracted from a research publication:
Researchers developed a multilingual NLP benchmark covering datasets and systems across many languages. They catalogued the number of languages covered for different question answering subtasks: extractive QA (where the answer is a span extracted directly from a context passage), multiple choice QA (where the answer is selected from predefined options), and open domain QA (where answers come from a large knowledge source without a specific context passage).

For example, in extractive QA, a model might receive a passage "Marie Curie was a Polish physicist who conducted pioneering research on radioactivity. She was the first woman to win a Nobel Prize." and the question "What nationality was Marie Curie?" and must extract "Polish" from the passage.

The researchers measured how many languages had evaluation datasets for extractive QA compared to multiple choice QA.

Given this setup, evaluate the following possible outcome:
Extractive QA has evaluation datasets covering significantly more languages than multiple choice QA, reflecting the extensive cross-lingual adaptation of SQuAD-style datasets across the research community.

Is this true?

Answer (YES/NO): YES